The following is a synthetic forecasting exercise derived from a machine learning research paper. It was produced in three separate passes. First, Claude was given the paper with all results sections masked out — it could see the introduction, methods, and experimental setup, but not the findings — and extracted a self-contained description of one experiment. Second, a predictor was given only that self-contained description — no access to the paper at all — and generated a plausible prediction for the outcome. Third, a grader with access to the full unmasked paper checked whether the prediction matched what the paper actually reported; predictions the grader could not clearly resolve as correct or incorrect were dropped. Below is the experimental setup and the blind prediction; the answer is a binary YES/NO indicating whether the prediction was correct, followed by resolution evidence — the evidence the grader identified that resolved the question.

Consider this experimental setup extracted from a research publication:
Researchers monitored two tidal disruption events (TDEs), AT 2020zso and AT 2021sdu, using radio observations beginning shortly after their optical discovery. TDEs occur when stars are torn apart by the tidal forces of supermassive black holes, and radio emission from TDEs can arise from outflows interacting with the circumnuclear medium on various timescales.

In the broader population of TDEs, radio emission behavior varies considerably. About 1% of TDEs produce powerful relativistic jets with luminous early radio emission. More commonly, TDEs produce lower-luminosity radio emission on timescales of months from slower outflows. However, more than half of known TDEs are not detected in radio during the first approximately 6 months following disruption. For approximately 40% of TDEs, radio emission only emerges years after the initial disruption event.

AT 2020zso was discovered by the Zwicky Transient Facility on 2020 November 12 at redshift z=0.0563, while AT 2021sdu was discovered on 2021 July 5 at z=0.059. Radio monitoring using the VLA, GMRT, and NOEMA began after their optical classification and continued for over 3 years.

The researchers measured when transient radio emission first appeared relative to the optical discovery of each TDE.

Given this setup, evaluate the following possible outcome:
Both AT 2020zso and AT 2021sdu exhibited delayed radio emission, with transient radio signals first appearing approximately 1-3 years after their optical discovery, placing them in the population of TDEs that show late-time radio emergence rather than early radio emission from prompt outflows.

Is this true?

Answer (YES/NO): NO